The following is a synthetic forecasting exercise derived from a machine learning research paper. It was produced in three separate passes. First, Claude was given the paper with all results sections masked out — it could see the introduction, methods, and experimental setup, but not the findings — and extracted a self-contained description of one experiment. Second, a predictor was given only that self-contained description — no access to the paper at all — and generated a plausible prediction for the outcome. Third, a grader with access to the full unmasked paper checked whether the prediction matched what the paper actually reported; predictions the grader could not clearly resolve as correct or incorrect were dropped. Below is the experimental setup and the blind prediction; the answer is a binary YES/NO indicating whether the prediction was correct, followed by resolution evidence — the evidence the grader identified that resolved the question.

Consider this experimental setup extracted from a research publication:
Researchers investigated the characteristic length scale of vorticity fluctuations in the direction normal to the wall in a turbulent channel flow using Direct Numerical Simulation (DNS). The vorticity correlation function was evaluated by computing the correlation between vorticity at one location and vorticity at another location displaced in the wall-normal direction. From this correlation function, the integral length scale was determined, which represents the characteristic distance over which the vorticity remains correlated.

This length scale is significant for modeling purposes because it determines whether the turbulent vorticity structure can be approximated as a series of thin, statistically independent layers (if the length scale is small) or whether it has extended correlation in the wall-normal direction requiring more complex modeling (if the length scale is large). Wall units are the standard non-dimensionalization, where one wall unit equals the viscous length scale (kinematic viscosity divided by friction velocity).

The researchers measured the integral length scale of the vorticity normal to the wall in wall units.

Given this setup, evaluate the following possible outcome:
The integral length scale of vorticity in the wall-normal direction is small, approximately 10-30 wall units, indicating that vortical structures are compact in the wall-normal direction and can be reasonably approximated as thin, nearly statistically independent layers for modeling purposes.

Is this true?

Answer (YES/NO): YES